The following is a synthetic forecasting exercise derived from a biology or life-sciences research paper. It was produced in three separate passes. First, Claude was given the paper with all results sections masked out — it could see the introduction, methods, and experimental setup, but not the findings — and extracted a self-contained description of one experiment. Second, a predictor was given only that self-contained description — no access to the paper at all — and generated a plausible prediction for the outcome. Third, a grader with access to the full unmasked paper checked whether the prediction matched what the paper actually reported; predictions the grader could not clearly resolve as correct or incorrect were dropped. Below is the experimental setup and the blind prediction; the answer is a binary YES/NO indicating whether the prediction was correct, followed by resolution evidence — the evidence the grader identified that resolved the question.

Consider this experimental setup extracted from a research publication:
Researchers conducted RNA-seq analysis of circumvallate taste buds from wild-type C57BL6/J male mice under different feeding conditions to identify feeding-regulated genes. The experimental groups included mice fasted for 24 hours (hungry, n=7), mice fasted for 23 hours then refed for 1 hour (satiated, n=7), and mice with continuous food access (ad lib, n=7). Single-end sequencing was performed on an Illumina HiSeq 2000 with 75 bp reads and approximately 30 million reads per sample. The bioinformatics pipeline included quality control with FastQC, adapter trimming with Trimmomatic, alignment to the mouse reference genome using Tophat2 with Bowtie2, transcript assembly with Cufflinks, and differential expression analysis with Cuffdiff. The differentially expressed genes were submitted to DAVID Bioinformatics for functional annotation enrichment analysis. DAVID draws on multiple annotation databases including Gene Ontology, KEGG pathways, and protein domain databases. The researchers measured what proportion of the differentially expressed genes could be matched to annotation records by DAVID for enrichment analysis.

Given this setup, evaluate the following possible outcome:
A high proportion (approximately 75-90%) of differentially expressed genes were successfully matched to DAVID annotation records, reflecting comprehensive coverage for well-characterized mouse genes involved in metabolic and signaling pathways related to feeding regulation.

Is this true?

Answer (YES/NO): YES